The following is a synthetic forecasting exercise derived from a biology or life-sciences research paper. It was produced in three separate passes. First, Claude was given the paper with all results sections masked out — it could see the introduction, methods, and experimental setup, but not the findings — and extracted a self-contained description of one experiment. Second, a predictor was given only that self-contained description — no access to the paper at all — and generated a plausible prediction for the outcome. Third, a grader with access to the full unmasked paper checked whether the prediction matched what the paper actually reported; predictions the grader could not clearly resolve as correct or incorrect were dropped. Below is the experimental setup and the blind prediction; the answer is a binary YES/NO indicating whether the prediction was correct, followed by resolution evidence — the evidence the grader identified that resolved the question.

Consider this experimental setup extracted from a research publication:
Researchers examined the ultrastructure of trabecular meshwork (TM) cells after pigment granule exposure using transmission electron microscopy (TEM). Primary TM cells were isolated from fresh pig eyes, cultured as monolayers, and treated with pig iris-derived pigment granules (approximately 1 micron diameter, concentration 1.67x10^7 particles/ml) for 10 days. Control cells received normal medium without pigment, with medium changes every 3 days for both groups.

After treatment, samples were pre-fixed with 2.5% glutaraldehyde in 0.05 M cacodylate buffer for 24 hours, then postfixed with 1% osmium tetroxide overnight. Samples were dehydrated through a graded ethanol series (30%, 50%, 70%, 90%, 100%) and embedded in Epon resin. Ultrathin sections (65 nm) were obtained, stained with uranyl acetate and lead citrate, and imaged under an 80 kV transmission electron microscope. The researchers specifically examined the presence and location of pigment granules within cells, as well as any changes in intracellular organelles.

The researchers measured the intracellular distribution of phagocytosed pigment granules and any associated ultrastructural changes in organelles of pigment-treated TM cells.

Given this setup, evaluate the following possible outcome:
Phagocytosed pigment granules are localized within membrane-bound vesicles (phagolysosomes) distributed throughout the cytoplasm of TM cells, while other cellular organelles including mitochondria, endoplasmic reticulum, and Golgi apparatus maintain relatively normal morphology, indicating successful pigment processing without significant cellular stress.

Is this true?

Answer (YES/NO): NO